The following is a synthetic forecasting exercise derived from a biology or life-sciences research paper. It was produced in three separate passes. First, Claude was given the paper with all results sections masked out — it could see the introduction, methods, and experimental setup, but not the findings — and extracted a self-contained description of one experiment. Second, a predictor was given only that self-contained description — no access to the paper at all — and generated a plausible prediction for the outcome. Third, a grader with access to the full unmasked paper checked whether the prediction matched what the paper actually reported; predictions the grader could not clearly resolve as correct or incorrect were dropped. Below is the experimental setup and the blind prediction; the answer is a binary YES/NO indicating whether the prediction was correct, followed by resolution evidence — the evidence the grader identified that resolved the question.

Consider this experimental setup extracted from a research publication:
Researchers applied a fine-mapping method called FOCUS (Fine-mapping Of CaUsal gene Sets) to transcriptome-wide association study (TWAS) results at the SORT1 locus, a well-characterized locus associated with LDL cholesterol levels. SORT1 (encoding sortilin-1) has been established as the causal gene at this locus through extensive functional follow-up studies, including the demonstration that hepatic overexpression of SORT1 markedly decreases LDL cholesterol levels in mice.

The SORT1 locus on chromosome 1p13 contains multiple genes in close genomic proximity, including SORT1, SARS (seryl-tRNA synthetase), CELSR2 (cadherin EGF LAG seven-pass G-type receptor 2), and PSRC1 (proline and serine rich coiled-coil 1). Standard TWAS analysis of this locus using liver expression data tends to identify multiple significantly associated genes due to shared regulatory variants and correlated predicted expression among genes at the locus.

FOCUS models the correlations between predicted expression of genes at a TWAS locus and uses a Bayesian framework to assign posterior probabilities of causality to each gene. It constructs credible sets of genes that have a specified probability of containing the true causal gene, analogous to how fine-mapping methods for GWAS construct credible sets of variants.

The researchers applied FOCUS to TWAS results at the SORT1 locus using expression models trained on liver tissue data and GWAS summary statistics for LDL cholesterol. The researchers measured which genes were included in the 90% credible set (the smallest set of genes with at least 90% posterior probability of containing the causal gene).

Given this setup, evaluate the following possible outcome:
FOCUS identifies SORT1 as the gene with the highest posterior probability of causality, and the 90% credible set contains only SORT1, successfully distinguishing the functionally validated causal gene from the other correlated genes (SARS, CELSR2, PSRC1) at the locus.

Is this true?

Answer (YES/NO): NO